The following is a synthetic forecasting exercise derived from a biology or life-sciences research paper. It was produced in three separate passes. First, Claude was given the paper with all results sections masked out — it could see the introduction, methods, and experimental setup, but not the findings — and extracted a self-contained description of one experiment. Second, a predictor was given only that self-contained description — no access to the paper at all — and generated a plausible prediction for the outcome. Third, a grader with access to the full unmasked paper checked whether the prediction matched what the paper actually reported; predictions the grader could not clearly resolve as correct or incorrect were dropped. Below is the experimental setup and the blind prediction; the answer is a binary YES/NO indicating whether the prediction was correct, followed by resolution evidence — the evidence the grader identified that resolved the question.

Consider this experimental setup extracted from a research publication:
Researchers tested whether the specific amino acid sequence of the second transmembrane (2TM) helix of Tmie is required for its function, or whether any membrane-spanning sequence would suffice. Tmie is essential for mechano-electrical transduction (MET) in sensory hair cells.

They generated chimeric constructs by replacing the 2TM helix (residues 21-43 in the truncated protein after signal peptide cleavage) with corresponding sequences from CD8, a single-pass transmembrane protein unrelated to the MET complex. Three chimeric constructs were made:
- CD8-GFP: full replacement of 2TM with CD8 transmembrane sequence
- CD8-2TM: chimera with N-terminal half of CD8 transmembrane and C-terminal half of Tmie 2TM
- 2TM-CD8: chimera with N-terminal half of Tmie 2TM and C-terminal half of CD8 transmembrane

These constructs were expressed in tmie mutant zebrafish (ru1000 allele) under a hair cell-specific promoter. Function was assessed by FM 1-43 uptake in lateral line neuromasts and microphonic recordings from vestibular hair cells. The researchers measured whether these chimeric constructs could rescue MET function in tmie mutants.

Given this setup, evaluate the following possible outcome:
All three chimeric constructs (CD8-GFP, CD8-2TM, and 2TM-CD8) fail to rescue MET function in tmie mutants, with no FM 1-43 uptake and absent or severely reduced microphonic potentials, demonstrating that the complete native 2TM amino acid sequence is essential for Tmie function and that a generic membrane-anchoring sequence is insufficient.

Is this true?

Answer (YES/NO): NO